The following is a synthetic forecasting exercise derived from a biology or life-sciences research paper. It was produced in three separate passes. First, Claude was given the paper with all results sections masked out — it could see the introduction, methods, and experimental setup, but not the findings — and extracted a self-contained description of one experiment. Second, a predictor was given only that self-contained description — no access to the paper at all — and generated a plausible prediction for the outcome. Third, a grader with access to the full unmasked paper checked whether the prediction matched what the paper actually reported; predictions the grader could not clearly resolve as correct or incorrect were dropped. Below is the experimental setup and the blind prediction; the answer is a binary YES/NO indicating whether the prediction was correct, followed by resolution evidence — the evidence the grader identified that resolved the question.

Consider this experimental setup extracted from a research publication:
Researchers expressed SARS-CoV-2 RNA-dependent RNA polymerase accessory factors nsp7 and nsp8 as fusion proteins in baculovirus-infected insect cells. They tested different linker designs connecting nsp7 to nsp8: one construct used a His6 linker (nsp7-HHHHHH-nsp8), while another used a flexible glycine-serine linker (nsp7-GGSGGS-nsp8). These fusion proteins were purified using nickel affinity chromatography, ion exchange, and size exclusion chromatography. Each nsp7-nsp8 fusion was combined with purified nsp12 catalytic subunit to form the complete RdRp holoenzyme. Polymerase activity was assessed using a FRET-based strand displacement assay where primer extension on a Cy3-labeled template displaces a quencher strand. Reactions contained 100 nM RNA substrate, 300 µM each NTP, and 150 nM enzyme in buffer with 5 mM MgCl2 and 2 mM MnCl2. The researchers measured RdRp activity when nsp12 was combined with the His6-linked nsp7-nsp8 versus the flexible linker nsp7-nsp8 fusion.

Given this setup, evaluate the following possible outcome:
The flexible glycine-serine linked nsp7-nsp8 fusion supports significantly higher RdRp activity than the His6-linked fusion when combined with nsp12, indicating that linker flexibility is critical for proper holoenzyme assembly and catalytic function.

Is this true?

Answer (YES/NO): NO